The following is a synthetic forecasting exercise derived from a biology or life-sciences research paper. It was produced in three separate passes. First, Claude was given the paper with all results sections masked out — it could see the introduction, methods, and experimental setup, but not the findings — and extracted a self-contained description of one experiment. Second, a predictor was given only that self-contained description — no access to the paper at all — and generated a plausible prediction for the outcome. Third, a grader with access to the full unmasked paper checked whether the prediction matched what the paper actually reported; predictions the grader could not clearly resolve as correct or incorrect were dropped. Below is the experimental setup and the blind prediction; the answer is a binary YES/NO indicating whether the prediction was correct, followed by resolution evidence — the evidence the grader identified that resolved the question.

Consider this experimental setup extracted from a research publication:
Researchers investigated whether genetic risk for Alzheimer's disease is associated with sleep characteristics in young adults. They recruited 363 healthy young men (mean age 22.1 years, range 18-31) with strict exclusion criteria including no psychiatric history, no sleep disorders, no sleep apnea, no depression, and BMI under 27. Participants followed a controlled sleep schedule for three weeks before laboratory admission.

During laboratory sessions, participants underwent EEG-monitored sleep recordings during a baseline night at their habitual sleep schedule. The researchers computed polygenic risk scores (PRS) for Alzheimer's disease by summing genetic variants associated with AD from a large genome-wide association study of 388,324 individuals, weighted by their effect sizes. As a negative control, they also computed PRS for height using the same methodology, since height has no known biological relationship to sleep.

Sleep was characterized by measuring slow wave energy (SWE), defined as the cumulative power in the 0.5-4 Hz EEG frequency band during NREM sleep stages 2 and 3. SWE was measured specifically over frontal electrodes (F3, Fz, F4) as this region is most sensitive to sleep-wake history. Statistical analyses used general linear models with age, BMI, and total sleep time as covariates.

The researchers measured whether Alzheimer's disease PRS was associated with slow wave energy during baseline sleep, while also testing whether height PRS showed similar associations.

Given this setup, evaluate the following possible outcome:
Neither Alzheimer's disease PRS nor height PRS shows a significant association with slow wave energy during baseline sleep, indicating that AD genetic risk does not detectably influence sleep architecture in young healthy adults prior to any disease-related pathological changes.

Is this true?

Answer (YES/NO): NO